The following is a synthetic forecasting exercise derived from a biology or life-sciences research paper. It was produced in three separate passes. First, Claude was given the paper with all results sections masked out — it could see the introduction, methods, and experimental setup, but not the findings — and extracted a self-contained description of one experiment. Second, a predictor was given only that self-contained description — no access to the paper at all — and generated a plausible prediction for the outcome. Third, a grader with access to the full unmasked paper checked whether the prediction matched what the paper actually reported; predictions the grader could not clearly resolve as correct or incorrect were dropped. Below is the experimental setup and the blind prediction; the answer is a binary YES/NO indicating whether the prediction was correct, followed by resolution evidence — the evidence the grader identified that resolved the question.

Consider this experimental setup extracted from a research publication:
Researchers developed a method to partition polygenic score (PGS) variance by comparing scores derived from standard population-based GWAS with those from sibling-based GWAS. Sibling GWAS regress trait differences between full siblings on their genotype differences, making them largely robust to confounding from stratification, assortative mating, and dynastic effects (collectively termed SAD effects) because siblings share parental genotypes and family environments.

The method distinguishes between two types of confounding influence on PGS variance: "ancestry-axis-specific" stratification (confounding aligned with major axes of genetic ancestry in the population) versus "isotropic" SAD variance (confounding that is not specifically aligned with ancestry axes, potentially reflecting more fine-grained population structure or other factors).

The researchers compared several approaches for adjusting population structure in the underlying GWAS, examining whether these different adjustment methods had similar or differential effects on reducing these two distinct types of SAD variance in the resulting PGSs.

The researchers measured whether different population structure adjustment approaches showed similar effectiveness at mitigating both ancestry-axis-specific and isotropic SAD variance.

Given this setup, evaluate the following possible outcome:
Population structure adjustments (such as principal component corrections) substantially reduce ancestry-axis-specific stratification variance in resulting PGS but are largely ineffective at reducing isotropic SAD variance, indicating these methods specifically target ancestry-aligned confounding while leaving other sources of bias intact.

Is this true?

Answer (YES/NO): YES